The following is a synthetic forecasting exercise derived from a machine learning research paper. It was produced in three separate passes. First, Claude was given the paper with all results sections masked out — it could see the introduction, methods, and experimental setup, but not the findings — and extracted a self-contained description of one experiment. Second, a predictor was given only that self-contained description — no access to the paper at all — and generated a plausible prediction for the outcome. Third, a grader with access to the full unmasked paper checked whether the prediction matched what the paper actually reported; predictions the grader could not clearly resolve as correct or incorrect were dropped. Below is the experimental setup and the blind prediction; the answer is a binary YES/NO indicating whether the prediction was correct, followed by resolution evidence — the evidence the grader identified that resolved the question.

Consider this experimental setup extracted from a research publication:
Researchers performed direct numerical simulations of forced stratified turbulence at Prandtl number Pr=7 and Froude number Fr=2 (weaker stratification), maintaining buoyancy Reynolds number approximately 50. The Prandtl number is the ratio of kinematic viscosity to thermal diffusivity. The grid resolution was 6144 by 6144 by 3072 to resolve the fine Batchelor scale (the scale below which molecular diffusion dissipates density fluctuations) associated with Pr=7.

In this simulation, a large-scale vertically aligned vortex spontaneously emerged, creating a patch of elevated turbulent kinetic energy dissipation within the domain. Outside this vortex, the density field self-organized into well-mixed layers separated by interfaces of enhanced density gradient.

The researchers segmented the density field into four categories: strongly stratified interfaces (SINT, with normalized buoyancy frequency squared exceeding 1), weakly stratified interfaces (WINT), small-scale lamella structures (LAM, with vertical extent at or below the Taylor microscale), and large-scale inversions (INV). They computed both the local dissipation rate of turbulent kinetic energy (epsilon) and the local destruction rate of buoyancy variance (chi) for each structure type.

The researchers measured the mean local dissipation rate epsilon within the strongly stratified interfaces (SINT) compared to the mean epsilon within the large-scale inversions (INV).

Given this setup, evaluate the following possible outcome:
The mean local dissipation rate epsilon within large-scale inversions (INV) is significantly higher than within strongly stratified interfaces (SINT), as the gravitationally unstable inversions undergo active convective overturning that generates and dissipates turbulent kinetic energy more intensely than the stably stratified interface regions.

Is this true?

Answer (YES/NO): YES